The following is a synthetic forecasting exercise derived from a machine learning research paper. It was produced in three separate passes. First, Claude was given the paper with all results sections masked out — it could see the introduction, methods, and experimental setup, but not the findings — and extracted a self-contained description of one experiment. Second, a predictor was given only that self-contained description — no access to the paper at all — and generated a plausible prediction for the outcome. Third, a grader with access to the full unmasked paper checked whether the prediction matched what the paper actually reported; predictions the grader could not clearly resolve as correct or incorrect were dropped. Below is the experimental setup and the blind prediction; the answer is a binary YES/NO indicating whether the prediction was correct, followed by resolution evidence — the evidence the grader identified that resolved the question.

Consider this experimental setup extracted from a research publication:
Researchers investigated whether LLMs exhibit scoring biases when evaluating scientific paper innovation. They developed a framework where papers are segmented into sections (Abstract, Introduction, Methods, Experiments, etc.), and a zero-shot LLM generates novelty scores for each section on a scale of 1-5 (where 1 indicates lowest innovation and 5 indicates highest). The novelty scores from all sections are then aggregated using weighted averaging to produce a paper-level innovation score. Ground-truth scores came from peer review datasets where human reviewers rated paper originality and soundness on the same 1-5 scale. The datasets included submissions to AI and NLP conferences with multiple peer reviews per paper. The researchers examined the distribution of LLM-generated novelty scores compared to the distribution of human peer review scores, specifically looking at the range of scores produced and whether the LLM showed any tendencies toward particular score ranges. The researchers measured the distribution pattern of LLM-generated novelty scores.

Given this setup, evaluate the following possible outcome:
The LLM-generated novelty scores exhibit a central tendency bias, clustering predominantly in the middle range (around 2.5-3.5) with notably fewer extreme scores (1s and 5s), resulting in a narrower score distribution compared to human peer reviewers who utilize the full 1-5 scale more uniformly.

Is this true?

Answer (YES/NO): NO